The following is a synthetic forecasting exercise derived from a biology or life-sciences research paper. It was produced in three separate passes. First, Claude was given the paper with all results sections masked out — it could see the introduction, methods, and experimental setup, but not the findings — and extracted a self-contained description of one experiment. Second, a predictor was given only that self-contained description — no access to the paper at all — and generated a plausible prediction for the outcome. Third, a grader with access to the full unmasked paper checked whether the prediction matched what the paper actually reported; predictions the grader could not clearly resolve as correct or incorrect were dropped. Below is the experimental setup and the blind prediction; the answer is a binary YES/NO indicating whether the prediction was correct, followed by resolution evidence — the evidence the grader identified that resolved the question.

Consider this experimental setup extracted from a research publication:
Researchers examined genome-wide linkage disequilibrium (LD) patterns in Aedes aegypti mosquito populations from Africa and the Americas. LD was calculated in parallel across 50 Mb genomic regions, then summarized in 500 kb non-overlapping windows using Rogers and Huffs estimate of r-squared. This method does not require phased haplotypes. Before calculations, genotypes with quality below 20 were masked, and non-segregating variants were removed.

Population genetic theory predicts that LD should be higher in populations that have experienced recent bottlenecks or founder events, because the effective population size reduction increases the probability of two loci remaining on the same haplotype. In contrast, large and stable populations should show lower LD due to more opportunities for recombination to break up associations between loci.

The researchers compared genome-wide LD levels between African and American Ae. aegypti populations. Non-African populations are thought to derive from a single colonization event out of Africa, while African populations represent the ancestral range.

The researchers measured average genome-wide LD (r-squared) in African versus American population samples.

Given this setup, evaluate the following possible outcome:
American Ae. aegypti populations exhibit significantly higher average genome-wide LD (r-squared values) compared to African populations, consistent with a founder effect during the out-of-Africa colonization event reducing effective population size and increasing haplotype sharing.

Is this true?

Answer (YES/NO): NO